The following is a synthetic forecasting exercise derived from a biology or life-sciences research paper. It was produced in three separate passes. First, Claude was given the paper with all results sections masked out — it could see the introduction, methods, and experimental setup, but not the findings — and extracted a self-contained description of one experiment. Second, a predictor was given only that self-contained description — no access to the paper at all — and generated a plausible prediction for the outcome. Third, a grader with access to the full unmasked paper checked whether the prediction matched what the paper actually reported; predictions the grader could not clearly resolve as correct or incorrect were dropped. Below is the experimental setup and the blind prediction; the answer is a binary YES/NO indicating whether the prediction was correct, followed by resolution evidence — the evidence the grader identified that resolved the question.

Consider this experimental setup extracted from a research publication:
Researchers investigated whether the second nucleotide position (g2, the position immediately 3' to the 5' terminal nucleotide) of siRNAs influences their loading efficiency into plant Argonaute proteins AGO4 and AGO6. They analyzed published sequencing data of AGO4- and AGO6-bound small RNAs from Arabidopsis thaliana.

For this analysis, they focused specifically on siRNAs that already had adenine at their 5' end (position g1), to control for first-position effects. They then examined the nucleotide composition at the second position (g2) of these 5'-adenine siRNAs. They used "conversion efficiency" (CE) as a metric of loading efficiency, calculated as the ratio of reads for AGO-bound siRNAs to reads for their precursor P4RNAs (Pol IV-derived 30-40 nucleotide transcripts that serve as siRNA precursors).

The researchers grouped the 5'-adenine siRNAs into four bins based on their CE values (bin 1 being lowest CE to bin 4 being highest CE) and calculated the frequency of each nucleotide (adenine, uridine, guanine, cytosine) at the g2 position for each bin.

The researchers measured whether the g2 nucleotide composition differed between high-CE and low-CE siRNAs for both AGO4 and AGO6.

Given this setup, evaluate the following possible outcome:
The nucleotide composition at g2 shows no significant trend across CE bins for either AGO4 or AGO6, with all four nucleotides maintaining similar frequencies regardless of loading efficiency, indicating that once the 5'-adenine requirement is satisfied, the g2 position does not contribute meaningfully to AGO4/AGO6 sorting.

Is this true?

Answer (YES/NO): NO